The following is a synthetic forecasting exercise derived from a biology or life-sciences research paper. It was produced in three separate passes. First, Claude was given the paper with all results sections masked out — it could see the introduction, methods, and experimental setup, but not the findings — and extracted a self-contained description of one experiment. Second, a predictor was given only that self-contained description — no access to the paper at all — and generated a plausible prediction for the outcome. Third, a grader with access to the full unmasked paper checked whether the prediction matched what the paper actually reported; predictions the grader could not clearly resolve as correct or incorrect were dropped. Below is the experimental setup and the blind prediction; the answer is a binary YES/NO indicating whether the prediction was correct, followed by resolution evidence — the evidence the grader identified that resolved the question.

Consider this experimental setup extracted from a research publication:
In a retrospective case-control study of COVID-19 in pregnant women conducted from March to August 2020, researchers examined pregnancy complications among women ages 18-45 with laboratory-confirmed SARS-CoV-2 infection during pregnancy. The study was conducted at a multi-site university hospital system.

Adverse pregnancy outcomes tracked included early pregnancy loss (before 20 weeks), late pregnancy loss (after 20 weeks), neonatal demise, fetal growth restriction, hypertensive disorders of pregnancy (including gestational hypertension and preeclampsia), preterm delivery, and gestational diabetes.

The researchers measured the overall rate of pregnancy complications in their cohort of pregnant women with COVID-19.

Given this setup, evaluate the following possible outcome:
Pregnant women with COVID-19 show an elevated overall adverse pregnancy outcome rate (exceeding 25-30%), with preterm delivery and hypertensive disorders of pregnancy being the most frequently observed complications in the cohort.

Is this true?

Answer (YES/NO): NO